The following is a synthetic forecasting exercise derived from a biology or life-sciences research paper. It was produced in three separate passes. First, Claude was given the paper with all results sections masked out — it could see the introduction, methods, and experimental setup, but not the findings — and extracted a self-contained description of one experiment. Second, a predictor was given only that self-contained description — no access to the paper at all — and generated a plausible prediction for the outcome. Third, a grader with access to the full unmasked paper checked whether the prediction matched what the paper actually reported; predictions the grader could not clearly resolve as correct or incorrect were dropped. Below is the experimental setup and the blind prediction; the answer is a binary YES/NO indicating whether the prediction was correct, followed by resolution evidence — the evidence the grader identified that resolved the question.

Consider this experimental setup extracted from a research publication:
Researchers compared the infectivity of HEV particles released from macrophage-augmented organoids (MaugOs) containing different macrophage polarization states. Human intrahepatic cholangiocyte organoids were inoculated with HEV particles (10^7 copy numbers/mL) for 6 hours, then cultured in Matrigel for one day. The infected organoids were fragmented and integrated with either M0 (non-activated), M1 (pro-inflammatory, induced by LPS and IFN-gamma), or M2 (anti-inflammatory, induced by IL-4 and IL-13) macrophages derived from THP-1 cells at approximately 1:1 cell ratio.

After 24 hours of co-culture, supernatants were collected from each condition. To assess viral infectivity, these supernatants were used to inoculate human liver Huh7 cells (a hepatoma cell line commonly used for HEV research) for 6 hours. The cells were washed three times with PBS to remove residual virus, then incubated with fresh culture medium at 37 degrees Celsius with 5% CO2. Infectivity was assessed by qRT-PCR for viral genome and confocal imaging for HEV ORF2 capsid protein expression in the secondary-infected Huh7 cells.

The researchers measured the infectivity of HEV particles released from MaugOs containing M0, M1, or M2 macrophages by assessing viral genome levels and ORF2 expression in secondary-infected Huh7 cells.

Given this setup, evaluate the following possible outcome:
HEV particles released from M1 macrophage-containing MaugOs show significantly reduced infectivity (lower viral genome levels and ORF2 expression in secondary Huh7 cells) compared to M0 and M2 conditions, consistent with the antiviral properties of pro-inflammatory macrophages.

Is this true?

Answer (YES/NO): NO